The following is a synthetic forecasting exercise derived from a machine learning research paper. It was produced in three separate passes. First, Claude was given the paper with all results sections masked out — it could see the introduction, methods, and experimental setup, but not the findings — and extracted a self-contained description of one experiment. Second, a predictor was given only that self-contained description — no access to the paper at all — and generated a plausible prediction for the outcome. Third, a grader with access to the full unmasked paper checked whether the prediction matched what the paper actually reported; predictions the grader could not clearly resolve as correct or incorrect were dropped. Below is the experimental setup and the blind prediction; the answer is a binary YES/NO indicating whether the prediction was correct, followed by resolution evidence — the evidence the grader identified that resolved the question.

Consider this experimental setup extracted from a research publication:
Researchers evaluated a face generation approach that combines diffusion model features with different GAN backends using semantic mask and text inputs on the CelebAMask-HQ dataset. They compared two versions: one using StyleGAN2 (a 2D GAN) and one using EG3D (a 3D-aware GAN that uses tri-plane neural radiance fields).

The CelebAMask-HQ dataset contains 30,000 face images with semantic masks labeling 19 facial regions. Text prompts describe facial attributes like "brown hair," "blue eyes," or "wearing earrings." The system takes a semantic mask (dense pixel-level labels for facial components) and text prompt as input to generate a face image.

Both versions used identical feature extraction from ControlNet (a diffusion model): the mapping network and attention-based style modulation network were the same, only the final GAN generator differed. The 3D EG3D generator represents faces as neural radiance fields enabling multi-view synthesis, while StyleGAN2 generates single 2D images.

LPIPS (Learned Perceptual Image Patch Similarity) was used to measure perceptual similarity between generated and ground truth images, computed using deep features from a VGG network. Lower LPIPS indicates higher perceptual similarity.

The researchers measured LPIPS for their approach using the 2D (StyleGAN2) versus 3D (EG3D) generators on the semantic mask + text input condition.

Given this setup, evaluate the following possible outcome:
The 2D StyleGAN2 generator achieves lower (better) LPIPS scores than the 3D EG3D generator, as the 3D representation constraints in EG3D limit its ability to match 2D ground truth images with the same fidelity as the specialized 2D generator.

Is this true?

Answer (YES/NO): NO